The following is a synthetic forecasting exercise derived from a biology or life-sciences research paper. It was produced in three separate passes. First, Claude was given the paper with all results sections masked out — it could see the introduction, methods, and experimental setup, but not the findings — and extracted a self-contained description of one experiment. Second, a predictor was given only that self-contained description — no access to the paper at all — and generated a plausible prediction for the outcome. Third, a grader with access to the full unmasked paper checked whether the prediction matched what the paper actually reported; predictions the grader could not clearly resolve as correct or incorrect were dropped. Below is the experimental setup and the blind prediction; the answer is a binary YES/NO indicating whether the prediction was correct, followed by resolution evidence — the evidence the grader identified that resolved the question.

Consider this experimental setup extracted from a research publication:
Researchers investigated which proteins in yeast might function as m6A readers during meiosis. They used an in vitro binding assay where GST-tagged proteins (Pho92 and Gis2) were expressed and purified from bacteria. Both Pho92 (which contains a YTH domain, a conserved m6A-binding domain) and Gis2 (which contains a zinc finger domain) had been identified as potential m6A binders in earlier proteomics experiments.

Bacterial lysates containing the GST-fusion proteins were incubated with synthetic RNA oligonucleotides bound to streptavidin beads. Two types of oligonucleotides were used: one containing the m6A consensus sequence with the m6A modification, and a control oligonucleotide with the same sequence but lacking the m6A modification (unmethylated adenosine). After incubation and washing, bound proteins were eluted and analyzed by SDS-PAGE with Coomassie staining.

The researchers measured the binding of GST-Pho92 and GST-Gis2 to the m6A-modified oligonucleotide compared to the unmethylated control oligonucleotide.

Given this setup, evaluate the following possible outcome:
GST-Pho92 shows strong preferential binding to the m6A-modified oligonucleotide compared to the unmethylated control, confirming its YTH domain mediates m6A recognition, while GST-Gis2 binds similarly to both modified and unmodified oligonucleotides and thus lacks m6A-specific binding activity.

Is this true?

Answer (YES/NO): NO